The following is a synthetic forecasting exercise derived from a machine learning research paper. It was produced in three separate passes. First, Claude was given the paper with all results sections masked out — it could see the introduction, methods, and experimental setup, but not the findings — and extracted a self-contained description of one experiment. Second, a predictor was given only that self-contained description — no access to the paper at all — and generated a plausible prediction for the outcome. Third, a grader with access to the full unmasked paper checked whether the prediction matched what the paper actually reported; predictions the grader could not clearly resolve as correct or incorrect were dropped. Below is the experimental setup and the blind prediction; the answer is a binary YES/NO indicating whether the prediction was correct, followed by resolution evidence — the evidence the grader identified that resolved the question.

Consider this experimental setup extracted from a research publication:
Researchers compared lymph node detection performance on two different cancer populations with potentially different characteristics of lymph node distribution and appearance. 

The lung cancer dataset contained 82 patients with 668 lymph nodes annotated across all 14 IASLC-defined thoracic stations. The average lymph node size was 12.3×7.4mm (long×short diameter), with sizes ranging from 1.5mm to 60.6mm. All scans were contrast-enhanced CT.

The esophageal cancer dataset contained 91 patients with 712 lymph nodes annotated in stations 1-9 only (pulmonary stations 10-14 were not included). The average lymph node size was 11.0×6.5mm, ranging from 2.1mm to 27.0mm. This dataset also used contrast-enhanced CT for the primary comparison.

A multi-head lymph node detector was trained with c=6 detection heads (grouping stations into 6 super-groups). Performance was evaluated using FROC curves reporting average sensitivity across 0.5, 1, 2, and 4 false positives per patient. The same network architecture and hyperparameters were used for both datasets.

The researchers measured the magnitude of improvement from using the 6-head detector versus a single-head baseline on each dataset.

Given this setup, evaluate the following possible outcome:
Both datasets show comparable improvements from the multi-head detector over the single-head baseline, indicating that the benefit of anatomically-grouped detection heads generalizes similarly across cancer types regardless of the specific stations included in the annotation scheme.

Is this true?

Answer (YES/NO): NO